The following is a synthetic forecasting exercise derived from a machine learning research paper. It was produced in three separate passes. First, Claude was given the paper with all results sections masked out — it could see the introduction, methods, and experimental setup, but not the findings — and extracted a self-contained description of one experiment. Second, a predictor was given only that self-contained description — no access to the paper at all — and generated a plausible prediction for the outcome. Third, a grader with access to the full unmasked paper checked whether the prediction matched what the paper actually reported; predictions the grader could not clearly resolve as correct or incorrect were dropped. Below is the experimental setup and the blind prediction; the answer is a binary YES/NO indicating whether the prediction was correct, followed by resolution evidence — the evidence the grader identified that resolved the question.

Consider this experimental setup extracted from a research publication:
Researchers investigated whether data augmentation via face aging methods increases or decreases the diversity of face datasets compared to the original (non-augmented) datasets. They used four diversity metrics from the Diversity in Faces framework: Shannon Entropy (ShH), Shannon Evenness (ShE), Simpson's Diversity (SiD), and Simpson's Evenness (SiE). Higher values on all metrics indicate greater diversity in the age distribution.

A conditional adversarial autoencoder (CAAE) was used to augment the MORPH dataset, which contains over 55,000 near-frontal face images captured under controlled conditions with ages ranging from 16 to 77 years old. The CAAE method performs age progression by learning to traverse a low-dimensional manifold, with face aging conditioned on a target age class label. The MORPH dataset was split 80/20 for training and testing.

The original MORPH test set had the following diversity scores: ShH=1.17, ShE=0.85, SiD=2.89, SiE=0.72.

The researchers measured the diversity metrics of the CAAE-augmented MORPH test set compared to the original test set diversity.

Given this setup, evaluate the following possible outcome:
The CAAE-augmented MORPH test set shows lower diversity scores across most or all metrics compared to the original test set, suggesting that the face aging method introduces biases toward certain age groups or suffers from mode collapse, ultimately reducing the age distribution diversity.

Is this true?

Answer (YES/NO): YES